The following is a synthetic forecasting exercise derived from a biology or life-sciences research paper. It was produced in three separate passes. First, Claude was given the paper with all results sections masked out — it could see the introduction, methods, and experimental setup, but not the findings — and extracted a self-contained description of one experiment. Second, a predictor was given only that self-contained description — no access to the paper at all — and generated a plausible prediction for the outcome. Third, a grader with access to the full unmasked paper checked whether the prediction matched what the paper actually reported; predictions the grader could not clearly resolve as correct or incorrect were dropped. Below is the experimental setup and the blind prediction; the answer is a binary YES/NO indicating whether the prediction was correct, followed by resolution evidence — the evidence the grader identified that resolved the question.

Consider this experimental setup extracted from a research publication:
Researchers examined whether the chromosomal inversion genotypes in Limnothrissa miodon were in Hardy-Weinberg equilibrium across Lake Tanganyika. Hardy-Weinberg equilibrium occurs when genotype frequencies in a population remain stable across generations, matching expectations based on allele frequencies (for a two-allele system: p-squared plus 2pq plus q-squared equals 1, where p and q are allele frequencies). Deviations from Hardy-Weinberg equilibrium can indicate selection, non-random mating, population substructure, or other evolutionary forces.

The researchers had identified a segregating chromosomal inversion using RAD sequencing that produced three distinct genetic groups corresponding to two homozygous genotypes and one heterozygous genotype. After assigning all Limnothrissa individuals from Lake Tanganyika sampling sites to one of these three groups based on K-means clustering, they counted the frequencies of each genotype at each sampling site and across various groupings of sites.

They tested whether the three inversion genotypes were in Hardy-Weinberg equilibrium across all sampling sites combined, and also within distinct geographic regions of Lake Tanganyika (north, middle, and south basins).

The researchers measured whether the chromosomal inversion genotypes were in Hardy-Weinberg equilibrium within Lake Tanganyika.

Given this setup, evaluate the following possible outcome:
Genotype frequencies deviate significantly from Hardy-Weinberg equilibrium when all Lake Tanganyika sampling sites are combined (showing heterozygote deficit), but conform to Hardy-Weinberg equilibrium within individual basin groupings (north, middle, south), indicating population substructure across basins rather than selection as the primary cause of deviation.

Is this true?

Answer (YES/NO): NO